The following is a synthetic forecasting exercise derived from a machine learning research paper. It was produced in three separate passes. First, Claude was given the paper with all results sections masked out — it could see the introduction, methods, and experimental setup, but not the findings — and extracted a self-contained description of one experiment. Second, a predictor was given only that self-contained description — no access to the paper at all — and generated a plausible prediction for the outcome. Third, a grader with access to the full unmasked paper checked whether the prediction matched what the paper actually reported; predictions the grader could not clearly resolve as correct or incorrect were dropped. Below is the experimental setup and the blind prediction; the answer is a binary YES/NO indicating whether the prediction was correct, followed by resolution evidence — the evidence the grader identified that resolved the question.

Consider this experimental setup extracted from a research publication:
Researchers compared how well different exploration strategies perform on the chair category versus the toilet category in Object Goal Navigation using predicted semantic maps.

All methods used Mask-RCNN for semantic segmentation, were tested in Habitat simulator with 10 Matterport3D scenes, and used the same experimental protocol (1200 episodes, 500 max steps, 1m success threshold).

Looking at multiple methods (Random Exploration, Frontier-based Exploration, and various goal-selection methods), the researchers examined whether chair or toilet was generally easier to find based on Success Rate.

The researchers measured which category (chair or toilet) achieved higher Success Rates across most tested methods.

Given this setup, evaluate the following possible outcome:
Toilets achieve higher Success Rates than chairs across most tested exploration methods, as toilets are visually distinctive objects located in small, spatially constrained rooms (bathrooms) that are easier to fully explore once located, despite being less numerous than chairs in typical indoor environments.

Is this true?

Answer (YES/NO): NO